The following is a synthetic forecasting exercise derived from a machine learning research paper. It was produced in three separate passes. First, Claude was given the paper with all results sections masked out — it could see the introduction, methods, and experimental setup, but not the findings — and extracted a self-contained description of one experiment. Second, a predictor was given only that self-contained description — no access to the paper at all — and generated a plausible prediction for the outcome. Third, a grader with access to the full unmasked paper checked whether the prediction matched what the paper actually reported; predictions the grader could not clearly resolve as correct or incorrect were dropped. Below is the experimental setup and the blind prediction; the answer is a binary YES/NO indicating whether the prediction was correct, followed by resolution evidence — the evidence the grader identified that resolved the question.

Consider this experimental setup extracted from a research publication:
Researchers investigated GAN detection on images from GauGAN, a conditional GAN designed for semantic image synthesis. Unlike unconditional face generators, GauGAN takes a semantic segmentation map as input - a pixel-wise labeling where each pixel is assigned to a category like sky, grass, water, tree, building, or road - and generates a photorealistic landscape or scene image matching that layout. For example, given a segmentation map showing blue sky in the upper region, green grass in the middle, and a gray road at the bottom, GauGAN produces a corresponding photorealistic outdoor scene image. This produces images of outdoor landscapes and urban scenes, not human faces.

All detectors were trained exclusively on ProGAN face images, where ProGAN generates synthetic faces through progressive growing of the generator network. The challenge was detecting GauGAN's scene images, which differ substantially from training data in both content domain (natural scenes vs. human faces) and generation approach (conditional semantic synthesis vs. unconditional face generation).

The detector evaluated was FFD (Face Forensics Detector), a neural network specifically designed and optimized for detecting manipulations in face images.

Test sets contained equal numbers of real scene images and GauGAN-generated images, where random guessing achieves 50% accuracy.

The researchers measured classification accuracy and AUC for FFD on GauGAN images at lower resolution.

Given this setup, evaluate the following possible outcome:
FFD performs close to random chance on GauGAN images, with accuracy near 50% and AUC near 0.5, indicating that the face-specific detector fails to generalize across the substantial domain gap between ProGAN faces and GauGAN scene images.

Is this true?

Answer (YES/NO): NO